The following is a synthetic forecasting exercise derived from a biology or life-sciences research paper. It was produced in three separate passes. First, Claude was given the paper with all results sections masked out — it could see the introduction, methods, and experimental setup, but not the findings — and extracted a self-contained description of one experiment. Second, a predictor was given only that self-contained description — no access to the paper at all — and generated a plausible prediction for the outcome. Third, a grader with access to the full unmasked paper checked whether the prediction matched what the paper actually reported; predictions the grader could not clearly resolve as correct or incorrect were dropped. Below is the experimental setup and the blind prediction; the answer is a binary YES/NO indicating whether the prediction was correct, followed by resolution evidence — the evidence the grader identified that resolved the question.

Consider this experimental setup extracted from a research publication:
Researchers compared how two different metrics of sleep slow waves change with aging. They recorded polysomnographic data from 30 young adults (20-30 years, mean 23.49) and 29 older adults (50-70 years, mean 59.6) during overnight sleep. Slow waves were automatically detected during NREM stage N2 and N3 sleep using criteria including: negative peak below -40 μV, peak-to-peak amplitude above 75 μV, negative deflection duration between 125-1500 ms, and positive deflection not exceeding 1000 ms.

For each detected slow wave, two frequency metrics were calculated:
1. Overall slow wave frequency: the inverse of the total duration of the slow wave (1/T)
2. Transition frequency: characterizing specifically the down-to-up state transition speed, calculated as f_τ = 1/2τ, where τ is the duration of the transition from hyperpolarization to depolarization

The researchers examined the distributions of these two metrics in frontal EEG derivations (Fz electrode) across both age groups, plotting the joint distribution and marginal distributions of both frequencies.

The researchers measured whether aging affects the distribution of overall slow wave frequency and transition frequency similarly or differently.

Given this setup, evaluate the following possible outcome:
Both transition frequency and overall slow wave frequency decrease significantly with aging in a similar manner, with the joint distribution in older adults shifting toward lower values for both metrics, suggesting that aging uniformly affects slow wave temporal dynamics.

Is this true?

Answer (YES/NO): NO